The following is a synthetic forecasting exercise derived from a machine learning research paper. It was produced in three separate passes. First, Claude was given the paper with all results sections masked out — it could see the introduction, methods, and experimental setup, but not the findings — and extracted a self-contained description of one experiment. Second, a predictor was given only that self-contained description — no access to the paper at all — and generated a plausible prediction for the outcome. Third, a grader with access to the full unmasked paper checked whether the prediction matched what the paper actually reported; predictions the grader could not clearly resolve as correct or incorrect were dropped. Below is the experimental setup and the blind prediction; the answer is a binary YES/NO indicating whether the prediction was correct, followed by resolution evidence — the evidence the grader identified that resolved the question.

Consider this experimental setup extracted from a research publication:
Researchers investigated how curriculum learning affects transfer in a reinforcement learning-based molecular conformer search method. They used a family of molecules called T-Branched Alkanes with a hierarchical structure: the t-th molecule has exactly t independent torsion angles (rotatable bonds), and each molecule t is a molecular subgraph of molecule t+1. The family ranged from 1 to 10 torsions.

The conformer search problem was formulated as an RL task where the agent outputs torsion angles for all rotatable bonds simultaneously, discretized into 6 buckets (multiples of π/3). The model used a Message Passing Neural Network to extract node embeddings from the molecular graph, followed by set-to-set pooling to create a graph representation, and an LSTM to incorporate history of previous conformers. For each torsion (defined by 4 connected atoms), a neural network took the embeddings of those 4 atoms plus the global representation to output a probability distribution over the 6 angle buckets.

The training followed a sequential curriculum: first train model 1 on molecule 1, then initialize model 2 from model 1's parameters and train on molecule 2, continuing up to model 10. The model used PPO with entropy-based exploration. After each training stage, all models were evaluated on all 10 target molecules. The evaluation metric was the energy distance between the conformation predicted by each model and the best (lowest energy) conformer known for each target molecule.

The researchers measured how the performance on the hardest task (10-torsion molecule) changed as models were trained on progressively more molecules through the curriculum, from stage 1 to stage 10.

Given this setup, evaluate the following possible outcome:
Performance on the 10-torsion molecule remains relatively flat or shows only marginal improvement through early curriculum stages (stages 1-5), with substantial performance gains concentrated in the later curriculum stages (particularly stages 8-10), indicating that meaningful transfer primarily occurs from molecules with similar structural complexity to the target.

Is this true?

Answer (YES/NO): NO